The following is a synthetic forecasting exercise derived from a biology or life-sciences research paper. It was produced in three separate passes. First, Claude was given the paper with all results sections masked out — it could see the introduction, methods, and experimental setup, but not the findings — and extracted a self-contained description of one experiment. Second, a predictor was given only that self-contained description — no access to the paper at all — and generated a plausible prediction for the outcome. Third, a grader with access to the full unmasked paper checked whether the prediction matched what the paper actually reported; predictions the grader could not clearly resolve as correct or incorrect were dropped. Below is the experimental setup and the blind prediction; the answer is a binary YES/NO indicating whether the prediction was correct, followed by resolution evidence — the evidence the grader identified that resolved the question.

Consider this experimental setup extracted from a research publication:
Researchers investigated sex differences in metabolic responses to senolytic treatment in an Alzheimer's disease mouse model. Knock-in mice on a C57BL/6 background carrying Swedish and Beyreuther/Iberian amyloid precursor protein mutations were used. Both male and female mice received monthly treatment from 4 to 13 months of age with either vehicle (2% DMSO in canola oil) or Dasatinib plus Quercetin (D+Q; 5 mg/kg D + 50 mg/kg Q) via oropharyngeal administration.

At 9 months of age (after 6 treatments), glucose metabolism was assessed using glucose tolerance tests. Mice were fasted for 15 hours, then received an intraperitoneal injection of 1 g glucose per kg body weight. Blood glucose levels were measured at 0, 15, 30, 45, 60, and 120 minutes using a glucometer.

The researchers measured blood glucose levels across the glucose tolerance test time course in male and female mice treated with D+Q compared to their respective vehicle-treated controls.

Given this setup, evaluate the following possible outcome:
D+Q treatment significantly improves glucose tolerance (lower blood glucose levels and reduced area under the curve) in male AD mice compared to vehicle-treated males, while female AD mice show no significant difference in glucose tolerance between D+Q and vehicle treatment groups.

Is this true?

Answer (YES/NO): NO